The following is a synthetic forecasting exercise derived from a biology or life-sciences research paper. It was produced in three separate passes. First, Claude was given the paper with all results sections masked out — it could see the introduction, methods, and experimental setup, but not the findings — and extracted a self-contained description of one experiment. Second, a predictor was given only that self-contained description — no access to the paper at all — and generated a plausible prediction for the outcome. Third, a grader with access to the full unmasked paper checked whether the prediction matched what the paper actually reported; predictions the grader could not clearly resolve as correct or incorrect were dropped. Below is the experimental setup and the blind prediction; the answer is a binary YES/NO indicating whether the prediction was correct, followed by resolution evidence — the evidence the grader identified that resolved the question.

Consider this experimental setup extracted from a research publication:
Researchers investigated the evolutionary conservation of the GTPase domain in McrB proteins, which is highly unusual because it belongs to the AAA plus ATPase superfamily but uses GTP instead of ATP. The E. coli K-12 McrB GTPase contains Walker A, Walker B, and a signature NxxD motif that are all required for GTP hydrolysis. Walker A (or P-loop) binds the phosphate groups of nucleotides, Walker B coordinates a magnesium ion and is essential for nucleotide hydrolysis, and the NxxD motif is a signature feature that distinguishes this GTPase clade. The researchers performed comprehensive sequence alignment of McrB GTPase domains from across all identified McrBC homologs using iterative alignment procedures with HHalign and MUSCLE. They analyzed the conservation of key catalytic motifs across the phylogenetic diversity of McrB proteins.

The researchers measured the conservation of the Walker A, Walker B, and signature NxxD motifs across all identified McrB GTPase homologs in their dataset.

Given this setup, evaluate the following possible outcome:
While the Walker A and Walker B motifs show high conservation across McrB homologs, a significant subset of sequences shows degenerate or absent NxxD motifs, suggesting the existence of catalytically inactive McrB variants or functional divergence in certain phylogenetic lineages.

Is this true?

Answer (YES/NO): NO